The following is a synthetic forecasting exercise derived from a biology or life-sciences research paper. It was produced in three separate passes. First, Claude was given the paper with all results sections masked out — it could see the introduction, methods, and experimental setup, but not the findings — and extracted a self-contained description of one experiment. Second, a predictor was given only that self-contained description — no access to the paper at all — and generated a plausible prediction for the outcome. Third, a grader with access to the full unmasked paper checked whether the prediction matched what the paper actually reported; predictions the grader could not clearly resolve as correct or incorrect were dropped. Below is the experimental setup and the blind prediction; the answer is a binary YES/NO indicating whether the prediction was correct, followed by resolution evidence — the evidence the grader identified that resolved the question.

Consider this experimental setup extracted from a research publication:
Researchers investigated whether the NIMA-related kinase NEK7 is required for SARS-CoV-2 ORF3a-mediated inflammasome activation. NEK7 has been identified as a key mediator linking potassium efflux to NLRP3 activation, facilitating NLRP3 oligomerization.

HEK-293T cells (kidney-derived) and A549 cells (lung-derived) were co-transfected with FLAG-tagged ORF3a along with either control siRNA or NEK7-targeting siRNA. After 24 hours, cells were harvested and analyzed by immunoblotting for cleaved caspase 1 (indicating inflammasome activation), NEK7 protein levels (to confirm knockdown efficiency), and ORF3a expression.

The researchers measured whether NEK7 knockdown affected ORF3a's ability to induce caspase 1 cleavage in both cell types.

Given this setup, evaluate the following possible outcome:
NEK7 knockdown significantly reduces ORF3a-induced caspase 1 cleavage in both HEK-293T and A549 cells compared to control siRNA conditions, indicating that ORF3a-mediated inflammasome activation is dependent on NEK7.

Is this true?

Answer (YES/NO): YES